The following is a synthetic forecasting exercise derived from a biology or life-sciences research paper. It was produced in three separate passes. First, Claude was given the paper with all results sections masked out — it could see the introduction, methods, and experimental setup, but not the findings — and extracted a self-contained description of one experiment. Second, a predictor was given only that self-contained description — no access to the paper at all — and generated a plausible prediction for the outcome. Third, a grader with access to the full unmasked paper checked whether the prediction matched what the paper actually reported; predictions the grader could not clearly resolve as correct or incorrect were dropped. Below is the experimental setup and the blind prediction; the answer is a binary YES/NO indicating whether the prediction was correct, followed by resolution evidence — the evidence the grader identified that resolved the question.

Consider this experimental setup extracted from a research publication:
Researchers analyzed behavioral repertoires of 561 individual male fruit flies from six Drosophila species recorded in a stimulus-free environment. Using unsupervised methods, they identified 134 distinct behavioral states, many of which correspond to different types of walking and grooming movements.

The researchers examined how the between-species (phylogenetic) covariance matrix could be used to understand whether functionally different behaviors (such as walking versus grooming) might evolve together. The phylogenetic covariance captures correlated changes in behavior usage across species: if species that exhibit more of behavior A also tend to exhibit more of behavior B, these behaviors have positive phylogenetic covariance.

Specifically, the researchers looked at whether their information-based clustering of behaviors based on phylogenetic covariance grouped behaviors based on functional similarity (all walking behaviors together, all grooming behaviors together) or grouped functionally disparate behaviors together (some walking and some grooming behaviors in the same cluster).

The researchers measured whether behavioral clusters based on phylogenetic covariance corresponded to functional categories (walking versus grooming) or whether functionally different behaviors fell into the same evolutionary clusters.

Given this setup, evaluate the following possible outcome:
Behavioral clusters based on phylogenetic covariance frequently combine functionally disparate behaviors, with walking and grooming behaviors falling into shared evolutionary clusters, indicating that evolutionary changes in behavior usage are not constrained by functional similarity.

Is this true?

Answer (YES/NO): YES